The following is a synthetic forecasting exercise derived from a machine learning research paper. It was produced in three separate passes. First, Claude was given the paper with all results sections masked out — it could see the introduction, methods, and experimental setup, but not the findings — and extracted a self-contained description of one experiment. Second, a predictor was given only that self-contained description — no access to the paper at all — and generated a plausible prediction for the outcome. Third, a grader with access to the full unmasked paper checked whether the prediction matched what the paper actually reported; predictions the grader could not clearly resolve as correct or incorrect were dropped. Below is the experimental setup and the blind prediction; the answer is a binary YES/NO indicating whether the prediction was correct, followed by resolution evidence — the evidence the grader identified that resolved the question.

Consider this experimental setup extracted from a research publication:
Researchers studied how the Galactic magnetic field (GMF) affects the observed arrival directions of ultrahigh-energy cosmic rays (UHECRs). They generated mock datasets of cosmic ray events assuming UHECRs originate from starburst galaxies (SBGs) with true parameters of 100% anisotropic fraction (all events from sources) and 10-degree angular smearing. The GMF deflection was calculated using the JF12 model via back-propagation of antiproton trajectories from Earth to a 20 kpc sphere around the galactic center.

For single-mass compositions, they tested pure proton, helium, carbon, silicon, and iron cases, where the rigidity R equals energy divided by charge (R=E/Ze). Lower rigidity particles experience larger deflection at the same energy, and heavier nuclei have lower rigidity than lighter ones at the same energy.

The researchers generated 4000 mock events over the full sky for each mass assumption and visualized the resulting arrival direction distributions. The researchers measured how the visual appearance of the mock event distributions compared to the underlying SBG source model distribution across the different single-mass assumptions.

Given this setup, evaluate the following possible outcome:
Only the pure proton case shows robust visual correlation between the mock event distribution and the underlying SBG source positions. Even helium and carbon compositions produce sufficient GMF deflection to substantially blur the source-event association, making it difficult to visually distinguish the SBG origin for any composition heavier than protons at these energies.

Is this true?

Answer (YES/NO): NO